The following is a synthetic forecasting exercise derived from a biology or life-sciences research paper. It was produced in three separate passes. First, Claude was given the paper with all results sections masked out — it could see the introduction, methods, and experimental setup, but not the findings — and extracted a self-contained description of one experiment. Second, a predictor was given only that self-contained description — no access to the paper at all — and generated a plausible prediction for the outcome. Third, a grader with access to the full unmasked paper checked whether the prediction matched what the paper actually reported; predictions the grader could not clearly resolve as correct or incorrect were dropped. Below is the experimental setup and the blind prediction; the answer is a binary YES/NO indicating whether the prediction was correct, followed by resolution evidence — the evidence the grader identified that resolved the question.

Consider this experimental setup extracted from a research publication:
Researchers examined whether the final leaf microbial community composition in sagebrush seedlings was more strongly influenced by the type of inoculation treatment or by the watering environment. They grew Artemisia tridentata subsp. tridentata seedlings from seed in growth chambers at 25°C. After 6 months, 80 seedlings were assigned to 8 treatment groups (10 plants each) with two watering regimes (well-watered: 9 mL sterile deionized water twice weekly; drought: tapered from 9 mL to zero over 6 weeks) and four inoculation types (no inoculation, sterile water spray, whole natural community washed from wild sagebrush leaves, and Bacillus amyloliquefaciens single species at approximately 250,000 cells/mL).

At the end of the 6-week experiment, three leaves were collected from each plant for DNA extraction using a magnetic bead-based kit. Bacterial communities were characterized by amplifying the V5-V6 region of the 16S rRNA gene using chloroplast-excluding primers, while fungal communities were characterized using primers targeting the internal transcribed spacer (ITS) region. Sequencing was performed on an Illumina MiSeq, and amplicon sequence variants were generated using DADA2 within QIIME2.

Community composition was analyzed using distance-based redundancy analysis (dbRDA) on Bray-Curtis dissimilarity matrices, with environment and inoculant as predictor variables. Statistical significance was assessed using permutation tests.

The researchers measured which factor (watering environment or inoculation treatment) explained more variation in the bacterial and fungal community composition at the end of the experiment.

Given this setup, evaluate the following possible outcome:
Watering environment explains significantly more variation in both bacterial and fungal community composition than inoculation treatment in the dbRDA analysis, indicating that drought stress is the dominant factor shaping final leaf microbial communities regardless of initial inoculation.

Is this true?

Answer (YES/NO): NO